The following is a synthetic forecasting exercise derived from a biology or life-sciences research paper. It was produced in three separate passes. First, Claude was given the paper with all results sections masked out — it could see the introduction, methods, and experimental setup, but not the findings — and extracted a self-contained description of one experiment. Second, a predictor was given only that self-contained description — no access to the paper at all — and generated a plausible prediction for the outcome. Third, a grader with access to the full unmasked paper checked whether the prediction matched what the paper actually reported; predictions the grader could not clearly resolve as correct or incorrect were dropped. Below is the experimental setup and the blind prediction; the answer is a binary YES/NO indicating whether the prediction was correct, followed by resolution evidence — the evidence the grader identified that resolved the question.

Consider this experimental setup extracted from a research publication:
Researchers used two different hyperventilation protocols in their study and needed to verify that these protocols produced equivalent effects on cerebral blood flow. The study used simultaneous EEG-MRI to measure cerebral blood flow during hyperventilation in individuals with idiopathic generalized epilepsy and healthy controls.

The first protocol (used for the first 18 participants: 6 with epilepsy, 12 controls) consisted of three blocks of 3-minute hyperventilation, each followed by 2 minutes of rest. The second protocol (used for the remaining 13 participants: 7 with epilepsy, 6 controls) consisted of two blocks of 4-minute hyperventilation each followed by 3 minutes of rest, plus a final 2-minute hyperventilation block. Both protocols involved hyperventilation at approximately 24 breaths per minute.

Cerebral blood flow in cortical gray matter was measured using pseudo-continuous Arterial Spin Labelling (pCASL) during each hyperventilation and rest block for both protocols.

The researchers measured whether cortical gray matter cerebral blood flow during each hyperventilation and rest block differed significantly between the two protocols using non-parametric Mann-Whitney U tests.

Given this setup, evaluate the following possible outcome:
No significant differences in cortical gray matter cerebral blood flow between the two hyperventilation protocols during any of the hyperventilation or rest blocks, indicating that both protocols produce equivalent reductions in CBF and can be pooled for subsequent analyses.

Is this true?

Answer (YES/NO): YES